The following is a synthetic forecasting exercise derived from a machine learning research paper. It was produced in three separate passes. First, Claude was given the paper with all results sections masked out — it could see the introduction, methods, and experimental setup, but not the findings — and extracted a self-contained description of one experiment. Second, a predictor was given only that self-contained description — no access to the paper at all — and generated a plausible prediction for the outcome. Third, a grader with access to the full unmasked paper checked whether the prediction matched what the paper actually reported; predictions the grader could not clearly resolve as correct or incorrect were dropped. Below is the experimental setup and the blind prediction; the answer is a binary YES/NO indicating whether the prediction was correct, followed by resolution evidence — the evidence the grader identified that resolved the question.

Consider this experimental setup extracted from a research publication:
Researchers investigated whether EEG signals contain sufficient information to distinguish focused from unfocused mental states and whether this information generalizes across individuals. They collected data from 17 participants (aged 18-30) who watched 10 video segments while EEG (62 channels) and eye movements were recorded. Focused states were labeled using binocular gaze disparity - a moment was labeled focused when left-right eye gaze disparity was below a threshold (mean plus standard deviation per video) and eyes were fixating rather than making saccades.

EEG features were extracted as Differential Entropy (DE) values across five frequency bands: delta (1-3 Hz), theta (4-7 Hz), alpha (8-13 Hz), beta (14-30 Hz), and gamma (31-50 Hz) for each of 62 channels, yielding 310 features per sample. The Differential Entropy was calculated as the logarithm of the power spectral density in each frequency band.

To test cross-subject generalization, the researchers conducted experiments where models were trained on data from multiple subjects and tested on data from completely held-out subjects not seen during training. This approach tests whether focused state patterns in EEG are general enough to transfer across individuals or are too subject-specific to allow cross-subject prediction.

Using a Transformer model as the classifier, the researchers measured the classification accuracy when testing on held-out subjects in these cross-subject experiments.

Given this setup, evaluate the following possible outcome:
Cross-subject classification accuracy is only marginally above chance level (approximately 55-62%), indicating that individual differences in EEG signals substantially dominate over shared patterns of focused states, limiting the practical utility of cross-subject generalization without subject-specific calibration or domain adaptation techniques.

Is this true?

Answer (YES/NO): NO